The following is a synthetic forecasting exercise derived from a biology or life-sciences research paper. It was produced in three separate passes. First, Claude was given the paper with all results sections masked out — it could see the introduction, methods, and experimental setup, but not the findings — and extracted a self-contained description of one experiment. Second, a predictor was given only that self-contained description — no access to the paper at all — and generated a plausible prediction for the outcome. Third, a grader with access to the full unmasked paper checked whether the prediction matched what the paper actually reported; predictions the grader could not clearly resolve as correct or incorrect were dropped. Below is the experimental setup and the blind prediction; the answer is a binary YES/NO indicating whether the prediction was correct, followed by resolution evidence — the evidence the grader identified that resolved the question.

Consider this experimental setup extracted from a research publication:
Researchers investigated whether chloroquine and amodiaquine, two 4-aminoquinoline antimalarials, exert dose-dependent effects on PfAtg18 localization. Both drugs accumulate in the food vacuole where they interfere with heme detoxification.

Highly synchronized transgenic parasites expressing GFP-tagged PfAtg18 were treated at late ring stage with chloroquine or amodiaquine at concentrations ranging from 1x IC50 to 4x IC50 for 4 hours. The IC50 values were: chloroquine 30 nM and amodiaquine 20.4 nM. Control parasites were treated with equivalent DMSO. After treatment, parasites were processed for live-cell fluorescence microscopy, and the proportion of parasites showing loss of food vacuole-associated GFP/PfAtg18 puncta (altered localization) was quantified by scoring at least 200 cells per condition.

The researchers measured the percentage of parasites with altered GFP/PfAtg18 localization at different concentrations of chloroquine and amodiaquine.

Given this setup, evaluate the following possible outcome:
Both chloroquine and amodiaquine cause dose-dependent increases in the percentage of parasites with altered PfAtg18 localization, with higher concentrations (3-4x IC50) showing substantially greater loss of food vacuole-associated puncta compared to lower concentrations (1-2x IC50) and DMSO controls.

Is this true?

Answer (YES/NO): YES